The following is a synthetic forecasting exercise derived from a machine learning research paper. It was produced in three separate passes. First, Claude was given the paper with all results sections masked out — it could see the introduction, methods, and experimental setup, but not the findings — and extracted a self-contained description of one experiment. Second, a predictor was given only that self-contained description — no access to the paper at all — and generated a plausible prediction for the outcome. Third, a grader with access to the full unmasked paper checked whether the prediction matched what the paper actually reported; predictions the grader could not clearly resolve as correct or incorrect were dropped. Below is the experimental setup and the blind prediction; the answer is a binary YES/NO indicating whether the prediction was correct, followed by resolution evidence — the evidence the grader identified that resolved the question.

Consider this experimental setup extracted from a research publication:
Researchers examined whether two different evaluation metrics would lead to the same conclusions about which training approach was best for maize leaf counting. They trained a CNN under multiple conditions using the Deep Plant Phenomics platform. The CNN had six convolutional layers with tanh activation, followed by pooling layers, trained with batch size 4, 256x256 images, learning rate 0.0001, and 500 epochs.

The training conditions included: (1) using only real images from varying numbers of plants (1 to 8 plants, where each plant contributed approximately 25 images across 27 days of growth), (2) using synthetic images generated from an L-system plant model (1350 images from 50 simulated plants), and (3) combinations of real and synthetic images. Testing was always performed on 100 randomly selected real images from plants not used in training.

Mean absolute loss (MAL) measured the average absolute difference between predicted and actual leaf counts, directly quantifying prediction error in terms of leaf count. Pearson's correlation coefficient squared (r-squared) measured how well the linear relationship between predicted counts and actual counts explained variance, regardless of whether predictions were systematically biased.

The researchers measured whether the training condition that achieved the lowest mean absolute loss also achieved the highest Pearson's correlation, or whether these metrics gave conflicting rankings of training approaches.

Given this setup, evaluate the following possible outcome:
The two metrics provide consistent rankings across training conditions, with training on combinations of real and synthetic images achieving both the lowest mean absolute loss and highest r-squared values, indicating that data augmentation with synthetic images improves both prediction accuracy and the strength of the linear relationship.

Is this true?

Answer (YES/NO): YES